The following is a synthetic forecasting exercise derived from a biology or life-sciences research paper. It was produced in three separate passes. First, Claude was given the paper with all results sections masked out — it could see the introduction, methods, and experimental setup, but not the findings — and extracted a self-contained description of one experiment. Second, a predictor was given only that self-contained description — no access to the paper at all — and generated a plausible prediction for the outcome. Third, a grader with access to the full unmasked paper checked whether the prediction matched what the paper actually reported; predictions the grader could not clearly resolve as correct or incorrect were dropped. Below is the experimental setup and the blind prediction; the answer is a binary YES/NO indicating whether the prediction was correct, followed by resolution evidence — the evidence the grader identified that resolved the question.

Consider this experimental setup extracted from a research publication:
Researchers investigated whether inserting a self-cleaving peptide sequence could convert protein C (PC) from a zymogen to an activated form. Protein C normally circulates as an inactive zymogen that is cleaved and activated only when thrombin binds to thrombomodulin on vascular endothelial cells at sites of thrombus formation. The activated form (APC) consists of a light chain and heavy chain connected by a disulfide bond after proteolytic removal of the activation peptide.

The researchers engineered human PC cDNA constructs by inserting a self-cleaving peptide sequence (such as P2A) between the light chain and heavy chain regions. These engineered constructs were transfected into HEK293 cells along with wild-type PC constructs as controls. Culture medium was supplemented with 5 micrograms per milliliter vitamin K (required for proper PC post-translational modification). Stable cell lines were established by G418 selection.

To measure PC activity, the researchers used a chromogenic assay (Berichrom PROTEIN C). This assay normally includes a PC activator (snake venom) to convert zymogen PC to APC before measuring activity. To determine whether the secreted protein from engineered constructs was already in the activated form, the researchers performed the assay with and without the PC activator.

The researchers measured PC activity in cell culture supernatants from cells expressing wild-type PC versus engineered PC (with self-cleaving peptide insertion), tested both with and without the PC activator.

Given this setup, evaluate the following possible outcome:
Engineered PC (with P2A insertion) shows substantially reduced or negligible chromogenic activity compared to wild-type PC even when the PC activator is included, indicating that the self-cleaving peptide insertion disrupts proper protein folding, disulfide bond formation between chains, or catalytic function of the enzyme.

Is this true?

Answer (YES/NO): YES